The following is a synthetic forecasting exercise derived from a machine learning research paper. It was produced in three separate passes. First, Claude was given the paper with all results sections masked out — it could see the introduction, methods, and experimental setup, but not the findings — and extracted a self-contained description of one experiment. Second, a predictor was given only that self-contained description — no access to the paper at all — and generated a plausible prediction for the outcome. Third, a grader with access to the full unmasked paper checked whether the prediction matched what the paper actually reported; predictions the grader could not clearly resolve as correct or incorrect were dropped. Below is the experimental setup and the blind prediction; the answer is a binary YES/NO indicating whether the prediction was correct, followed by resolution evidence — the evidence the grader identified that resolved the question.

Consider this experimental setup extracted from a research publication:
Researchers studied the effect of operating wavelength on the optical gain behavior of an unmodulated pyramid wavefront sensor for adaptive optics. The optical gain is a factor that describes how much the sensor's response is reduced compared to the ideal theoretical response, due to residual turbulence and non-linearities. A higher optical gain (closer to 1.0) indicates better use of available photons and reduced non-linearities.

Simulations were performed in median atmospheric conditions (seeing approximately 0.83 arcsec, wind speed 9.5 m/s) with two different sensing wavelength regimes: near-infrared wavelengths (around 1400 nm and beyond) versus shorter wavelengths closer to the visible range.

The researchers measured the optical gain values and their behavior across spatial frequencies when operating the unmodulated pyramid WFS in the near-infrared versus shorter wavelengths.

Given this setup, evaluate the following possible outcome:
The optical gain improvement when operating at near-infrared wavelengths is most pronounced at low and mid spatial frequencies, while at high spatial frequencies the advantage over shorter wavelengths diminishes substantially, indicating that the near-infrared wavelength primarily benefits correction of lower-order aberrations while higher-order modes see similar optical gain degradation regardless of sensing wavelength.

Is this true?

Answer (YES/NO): NO